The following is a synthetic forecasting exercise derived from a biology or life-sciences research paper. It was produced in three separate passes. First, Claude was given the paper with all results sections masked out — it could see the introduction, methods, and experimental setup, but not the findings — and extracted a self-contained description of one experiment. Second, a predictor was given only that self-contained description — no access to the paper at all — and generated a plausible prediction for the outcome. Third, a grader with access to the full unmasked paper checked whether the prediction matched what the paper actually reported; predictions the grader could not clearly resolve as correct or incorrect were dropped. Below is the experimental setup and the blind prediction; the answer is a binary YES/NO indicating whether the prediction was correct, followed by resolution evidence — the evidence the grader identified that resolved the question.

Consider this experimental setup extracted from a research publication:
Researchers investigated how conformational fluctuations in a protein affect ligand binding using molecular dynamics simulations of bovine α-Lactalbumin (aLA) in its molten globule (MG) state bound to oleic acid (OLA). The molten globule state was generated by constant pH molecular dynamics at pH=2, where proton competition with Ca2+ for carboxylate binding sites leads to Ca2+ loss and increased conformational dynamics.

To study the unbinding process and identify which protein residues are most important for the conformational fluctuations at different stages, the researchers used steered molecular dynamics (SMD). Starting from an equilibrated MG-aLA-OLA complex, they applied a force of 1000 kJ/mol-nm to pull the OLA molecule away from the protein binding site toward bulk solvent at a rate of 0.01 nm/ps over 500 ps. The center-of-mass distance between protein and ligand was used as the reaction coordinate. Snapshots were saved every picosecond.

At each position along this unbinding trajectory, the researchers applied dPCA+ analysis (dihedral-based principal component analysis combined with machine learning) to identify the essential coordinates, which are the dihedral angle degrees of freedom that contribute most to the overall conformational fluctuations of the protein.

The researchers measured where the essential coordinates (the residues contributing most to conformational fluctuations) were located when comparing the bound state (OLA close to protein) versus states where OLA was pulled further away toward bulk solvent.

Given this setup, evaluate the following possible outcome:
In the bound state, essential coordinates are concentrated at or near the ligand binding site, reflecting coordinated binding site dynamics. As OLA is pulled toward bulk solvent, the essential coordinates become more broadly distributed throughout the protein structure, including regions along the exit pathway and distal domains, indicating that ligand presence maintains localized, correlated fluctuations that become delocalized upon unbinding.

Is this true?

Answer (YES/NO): NO